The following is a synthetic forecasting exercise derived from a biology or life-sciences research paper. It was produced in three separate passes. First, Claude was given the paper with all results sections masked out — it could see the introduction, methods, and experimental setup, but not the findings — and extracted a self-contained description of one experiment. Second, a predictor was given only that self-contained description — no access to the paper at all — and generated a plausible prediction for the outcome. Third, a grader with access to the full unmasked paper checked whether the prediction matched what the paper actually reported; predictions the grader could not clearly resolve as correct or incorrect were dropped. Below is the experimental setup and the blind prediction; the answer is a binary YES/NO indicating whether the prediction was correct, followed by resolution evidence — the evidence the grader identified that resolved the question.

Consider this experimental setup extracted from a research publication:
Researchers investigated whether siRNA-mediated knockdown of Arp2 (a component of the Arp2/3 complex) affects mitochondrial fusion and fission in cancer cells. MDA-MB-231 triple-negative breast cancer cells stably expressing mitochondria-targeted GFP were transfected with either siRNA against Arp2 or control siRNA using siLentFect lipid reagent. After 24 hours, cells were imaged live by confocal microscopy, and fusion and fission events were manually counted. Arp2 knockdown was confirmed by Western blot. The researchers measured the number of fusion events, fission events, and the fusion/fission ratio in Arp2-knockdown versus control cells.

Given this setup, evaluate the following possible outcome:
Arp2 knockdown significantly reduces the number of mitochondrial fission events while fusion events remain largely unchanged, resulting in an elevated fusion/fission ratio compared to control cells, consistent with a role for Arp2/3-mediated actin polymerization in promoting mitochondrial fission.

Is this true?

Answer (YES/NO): NO